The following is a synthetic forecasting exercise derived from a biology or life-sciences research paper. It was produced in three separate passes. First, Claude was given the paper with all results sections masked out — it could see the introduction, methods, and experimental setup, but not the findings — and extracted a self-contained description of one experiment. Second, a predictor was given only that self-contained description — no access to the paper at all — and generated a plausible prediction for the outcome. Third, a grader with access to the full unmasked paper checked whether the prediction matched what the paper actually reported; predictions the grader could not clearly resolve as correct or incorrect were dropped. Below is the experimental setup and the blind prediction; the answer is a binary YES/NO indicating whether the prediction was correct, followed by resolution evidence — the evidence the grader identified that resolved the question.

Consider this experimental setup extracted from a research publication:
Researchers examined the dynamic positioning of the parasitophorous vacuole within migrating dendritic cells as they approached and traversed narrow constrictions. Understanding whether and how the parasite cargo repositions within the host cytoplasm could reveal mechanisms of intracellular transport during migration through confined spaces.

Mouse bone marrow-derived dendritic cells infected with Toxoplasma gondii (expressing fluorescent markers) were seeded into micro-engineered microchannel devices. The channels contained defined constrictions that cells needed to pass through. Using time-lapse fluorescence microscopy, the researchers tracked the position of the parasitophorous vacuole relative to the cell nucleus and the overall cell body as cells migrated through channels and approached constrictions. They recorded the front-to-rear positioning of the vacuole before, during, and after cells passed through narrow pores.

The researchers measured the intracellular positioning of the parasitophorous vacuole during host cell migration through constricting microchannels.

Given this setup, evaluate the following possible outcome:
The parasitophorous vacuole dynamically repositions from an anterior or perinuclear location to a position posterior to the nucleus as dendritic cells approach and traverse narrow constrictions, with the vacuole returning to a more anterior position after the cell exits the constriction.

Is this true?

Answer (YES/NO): NO